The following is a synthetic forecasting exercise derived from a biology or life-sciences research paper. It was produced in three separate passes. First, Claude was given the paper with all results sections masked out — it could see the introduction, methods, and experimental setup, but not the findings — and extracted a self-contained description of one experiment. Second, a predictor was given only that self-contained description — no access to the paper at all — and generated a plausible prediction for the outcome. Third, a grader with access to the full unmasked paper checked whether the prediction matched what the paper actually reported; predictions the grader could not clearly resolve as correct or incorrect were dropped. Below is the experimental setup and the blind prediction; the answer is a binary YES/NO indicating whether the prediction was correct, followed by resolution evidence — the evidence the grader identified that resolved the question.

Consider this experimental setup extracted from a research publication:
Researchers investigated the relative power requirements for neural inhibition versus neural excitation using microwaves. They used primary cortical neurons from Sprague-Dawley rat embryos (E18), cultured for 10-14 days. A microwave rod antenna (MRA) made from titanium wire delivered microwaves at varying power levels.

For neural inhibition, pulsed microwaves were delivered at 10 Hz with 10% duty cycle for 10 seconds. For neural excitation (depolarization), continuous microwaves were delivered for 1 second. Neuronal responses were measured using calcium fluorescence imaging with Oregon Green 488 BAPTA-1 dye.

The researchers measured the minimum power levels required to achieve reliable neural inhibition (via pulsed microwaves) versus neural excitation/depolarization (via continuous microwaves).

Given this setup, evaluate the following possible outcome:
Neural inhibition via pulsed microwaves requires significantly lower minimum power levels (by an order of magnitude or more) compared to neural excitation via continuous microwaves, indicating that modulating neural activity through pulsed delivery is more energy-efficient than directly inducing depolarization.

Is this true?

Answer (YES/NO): NO